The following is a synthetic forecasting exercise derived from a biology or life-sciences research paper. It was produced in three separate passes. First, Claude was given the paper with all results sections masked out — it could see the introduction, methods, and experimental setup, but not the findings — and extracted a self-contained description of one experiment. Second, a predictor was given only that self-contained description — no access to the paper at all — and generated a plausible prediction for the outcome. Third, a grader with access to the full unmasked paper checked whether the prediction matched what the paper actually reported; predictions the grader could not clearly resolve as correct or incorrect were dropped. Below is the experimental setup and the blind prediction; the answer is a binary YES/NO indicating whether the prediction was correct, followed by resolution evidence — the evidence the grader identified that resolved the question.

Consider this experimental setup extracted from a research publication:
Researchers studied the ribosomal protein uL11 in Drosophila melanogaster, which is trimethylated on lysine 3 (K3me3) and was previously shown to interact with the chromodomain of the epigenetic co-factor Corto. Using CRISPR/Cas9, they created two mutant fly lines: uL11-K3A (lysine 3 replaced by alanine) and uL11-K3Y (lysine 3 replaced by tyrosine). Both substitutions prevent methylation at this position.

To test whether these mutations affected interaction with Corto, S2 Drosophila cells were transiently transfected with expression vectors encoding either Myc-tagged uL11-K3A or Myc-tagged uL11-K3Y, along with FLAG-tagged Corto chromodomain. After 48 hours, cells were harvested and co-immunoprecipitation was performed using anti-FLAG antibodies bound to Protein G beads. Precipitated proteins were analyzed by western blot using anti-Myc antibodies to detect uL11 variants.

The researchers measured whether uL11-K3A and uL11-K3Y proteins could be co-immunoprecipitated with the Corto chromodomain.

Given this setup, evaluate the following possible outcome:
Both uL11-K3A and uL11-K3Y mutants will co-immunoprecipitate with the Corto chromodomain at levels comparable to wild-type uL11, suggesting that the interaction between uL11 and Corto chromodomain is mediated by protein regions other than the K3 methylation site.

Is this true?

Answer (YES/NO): NO